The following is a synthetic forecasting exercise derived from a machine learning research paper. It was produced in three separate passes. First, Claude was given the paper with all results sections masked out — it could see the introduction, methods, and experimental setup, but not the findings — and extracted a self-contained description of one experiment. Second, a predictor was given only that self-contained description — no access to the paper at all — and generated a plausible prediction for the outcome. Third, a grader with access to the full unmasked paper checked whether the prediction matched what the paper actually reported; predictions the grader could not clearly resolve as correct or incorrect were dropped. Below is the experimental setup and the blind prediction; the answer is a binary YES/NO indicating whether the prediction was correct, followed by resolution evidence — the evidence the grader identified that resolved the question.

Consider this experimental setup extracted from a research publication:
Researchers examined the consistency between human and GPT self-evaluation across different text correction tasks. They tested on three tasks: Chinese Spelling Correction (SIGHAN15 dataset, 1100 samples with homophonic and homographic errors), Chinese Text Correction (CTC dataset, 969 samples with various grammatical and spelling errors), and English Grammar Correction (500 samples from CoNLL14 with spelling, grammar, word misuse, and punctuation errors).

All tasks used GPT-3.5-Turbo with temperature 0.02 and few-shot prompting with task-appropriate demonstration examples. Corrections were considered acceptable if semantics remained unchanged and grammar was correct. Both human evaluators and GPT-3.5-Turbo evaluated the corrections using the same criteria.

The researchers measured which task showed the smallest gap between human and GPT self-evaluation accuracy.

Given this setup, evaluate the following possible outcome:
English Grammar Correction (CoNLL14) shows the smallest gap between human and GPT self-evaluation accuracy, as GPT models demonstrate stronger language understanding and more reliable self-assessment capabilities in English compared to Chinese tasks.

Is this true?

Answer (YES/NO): YES